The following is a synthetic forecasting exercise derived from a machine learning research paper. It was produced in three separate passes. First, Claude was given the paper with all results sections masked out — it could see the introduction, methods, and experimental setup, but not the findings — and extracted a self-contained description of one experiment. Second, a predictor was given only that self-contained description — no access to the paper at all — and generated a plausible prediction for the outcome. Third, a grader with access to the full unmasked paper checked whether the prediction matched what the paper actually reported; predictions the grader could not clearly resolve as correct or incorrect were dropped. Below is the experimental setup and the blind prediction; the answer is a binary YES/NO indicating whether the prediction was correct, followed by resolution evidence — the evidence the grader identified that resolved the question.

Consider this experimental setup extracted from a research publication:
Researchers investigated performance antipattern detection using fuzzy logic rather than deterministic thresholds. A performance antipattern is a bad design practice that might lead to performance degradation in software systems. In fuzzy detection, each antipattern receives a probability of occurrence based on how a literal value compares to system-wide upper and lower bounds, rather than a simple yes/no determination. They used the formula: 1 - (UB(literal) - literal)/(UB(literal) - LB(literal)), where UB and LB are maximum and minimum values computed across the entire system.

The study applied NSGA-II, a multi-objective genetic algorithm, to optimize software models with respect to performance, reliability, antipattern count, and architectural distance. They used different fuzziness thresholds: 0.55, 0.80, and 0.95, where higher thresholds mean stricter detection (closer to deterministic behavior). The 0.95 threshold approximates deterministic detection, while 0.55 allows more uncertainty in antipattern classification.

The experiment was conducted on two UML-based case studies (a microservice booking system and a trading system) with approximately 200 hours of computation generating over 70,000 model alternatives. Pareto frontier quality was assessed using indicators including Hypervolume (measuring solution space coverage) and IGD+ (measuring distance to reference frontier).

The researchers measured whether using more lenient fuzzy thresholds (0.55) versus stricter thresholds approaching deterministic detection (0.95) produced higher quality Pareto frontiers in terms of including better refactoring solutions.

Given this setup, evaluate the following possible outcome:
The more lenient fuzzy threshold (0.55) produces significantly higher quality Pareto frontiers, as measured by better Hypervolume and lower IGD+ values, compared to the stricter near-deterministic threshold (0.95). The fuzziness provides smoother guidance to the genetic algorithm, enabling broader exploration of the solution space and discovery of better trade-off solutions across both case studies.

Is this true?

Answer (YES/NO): NO